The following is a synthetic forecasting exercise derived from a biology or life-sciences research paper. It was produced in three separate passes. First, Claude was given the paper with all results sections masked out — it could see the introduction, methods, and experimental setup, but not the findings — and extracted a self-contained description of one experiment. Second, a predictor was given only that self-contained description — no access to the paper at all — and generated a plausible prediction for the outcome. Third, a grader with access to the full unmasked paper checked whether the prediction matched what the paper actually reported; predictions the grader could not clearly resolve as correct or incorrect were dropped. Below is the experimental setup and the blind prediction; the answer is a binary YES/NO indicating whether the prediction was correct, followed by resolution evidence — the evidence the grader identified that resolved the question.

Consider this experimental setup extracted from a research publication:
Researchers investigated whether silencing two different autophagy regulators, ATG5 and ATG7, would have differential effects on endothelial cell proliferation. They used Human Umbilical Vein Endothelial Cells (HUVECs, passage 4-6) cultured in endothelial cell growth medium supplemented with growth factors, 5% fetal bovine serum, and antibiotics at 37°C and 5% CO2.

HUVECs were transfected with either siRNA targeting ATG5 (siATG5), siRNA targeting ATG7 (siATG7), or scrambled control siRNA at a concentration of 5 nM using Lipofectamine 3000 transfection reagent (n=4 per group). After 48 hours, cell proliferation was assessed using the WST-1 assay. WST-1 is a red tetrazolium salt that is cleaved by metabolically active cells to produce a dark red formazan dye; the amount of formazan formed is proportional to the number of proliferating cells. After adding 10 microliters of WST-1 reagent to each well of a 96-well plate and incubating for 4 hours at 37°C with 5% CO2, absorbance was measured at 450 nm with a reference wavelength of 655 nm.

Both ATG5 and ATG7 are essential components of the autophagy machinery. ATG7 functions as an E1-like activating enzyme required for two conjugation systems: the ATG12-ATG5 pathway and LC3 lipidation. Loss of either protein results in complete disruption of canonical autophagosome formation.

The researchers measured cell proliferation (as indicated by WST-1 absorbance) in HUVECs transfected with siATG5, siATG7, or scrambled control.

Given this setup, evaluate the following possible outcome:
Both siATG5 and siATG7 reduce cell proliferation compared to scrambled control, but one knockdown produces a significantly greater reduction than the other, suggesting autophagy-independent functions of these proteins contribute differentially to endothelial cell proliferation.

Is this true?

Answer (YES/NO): NO